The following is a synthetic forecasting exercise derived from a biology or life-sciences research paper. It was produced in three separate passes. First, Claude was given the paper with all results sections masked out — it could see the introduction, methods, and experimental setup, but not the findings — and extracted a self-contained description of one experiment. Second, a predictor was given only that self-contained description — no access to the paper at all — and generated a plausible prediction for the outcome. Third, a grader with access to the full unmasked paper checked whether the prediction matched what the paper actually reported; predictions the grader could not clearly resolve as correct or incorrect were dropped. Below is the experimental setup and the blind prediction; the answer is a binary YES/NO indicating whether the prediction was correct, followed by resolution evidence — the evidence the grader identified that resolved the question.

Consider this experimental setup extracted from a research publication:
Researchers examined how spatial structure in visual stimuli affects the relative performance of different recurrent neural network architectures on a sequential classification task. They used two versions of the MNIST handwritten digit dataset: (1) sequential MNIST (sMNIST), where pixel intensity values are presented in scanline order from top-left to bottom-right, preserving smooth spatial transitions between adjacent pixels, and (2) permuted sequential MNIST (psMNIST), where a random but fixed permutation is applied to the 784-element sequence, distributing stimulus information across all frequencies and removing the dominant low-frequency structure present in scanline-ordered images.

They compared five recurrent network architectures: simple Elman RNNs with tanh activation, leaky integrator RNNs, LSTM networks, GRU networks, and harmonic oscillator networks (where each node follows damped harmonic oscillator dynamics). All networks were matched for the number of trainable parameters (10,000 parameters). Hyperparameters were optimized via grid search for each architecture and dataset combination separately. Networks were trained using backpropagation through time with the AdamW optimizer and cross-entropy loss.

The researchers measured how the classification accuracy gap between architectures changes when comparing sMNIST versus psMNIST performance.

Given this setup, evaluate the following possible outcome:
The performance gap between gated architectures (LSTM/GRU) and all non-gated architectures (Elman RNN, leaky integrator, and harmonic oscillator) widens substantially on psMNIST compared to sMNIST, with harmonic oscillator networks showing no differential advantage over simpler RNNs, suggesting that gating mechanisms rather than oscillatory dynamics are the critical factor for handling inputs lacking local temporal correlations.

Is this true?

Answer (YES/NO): NO